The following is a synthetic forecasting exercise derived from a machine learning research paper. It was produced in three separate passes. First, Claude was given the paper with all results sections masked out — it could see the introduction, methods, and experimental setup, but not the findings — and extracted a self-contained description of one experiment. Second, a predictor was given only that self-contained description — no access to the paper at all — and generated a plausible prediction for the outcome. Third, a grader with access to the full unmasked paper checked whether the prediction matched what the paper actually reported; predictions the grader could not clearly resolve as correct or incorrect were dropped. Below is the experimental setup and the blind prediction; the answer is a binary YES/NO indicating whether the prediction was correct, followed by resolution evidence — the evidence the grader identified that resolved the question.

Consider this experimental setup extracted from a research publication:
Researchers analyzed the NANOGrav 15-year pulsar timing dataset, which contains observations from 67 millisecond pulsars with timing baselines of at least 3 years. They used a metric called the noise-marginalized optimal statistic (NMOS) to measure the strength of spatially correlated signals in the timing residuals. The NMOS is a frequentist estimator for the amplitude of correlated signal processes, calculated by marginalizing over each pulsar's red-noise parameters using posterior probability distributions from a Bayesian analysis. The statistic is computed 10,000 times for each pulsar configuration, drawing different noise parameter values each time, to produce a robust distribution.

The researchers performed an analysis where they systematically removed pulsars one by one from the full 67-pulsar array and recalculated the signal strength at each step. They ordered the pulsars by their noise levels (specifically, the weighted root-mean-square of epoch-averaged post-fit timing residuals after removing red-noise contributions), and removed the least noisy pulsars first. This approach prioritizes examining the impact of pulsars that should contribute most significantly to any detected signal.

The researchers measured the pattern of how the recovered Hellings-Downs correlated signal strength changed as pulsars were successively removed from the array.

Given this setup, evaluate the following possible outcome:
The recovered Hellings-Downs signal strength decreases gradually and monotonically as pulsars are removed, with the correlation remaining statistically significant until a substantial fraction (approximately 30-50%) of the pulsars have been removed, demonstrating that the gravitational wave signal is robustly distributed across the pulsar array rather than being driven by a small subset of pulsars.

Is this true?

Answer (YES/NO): NO